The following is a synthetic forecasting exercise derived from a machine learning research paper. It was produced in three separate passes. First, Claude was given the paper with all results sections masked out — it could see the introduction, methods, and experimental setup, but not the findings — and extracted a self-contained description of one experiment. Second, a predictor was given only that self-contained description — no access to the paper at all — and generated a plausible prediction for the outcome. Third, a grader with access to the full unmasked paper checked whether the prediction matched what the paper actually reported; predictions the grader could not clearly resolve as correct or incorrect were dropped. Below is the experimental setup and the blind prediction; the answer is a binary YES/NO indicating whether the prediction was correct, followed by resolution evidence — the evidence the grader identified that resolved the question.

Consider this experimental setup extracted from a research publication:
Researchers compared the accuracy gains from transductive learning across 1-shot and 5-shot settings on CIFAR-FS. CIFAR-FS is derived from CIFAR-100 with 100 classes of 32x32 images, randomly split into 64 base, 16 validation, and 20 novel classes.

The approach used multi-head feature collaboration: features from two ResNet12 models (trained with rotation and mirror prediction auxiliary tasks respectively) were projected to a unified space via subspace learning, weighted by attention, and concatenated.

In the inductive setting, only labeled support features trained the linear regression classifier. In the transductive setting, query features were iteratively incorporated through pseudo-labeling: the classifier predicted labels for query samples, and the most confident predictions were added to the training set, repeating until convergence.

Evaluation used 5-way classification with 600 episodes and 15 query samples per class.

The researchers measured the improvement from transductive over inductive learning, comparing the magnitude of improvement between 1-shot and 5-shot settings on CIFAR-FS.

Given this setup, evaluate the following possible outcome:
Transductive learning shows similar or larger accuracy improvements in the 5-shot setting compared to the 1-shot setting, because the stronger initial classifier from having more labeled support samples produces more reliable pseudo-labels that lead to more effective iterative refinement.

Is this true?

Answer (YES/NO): YES